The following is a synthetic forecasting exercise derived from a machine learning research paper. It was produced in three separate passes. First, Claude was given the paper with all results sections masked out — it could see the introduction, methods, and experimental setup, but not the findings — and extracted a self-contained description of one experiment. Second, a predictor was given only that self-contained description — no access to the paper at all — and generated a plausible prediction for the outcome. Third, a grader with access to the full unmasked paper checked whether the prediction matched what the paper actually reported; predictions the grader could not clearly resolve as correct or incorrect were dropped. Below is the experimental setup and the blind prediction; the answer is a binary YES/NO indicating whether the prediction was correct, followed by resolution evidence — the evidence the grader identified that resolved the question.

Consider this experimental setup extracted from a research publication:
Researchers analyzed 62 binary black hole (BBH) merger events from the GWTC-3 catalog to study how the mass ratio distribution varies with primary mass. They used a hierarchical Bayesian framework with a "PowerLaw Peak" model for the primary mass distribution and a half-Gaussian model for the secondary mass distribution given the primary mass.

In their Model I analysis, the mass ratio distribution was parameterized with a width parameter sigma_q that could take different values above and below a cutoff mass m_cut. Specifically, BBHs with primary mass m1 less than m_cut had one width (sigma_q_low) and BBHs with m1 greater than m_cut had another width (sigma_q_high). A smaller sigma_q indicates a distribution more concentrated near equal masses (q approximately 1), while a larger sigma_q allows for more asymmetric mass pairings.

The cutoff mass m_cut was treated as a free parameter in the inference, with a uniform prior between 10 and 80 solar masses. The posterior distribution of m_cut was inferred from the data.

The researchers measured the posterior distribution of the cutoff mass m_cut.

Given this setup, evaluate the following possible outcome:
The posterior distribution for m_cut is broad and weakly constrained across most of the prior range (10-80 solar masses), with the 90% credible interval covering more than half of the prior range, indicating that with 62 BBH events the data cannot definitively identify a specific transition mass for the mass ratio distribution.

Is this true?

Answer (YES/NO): NO